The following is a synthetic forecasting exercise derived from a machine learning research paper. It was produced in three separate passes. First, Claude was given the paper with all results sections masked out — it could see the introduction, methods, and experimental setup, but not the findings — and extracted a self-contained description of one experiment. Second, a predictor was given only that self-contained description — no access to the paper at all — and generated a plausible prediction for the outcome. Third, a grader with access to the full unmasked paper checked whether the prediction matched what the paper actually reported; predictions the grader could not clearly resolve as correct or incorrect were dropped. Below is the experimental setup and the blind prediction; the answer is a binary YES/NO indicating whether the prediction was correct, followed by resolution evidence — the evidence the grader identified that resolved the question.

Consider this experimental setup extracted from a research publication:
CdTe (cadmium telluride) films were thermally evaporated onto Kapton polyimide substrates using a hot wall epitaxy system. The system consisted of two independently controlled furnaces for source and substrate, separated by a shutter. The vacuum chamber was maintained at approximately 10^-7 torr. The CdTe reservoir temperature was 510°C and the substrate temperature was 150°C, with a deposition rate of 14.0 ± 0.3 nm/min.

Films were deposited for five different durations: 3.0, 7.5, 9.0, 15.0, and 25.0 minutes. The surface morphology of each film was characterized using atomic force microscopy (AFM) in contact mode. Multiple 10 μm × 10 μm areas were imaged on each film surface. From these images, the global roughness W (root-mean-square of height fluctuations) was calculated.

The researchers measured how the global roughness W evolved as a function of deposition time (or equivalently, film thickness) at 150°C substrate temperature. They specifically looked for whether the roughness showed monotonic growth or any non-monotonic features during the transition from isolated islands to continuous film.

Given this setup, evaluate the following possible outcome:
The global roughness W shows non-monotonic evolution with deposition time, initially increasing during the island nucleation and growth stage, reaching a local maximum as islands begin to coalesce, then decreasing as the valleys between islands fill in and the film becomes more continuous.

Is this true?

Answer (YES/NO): YES